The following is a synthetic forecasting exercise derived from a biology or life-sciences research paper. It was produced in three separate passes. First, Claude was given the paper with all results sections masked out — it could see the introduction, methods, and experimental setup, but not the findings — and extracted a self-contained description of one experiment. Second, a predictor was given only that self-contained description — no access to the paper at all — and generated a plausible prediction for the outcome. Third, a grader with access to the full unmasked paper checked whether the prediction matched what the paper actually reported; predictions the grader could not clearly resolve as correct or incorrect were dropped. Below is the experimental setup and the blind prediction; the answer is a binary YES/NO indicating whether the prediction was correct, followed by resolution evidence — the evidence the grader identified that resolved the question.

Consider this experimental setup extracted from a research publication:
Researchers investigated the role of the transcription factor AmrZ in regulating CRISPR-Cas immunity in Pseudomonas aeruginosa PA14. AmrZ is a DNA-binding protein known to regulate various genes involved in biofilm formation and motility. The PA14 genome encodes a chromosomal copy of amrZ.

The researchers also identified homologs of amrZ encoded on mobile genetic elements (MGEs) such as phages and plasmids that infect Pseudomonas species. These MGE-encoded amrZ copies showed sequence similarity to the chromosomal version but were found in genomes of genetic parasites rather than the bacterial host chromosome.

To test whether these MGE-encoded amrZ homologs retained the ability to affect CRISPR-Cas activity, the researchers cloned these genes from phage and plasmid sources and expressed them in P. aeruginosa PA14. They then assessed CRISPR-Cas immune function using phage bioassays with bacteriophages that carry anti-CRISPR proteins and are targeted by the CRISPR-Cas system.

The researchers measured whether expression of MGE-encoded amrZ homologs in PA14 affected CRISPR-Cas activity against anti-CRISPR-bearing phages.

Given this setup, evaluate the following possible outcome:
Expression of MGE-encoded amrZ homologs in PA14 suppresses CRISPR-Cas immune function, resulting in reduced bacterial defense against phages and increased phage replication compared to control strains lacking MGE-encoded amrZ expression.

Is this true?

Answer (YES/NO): YES